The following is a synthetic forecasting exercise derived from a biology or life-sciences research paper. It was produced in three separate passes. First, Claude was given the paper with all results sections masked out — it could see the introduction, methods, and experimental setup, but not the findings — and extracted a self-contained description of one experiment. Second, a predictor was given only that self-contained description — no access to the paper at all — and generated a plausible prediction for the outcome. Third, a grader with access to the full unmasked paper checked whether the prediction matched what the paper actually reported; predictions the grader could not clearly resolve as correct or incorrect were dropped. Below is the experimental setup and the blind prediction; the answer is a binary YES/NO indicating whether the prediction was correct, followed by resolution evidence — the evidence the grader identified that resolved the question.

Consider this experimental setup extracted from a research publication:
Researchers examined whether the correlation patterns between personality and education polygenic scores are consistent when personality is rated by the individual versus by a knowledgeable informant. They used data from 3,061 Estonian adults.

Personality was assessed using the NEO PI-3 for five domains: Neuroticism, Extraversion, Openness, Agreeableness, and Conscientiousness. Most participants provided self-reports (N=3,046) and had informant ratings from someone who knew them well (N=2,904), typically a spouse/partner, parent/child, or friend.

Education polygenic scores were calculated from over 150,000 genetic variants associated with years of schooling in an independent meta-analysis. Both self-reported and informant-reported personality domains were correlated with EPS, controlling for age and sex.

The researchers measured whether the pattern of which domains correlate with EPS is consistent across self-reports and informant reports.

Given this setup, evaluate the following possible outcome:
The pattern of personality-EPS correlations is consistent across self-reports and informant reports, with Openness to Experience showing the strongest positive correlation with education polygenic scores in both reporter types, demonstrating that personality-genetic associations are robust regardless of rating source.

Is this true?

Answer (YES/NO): YES